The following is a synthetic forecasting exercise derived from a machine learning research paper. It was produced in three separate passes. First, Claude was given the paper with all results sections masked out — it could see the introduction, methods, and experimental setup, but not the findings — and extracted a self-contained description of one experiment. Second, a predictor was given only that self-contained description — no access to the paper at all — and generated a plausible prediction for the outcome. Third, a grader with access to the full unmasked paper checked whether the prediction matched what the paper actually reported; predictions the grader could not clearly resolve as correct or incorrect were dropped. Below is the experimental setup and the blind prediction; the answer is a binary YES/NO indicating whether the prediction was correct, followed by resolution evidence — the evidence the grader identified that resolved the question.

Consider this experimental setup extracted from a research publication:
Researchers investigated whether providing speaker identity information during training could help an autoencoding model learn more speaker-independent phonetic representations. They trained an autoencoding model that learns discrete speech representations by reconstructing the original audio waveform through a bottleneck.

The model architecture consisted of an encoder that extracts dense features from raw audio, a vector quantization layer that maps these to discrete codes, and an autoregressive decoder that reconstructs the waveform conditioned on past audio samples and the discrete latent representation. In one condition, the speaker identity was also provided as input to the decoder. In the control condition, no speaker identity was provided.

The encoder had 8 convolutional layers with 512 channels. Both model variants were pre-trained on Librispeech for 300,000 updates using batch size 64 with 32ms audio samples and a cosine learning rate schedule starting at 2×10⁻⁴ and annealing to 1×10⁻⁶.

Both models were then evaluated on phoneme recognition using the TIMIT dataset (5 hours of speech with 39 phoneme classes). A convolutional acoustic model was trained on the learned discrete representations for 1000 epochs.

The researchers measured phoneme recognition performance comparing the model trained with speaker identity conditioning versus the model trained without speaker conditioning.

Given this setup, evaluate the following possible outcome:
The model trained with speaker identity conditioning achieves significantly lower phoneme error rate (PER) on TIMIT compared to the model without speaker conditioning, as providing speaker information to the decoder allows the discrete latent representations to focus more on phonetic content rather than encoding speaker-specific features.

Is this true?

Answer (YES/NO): NO